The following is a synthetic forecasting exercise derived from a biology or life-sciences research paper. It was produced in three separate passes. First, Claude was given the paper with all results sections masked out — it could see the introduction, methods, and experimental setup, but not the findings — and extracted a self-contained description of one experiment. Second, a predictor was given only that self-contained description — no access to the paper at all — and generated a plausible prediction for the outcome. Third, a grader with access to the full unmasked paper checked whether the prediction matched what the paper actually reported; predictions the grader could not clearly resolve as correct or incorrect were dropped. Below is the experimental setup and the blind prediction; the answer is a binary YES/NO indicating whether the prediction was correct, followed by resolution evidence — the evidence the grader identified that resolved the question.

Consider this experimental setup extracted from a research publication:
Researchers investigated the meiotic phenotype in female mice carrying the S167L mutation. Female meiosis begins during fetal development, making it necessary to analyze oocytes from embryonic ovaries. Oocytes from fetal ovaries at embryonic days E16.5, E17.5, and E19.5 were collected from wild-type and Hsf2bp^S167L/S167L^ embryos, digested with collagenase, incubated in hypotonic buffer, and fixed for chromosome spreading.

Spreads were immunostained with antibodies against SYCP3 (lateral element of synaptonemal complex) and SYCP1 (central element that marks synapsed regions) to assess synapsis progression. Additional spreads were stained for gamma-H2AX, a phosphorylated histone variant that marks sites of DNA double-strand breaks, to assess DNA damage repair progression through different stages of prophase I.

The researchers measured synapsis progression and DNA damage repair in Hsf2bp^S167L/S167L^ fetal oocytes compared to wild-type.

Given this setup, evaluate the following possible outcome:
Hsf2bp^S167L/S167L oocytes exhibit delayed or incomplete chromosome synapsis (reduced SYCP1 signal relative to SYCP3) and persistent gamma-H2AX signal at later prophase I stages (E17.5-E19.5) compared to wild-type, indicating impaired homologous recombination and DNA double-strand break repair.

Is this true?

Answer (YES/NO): NO